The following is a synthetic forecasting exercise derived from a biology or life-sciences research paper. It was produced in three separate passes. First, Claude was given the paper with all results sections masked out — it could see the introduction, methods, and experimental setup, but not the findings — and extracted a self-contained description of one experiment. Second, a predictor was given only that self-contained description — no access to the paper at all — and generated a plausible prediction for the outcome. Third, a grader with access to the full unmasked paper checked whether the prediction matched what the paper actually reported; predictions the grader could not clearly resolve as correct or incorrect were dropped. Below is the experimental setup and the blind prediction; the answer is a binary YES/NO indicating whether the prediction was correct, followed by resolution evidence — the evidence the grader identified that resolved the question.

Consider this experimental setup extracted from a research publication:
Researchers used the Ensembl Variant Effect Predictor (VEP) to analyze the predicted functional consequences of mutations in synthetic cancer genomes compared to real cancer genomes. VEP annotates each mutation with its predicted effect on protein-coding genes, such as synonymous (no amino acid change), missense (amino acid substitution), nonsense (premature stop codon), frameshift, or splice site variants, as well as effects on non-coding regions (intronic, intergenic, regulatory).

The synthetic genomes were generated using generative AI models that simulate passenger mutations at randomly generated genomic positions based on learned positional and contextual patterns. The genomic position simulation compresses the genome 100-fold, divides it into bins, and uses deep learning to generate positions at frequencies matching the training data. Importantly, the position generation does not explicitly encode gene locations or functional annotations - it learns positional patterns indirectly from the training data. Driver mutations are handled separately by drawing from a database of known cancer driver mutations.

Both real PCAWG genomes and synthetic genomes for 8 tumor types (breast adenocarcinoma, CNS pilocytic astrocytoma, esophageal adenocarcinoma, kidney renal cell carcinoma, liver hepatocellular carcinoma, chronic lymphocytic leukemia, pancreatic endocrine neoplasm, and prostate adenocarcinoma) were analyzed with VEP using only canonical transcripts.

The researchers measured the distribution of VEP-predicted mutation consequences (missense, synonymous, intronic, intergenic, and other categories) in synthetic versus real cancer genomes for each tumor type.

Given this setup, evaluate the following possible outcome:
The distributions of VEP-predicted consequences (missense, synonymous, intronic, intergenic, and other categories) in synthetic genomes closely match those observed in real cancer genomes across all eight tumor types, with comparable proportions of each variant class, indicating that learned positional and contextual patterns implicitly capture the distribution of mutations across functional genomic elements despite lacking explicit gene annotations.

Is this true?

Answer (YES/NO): YES